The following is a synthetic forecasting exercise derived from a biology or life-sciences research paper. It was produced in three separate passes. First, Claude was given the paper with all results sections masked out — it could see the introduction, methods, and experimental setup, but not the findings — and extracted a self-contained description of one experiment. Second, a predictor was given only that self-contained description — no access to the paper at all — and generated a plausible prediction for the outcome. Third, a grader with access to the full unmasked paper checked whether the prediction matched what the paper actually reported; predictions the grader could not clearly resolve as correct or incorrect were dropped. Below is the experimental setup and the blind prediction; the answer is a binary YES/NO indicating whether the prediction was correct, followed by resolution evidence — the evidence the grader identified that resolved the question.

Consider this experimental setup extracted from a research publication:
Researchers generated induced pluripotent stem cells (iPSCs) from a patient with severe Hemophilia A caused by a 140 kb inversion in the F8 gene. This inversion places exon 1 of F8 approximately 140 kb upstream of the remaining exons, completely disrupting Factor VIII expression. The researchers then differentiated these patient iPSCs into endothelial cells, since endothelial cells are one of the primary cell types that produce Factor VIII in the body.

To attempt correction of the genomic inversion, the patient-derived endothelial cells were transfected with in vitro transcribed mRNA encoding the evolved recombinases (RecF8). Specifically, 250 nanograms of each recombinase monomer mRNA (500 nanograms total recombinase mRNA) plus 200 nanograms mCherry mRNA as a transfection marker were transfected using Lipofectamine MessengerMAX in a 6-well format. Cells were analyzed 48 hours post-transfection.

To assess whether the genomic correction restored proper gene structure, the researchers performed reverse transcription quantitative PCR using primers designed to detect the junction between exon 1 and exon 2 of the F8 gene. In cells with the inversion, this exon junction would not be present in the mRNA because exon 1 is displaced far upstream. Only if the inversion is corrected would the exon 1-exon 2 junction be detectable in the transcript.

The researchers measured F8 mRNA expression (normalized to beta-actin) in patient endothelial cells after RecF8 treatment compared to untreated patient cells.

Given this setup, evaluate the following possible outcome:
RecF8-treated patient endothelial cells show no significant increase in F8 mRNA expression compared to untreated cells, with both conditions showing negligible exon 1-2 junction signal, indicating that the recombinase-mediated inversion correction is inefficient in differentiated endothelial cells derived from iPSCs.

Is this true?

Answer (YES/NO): NO